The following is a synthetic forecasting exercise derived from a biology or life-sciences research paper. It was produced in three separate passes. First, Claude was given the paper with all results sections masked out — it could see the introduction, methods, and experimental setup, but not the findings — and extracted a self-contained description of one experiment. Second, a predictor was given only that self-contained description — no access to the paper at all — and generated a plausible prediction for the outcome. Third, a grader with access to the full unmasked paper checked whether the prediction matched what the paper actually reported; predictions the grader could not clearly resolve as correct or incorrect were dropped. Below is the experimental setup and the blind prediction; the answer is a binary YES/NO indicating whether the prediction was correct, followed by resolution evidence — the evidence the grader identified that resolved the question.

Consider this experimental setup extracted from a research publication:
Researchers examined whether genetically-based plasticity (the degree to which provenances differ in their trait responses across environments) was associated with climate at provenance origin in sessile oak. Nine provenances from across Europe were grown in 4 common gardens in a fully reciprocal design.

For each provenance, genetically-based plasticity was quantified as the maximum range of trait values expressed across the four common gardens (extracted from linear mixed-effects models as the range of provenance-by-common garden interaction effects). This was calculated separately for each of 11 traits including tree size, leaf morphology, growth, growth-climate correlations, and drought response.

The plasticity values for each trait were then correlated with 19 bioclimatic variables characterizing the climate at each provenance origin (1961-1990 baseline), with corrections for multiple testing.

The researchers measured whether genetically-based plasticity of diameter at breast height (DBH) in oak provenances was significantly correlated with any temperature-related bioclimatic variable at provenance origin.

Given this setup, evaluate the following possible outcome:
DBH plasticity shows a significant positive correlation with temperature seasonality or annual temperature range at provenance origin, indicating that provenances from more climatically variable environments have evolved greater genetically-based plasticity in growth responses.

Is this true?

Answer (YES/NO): NO